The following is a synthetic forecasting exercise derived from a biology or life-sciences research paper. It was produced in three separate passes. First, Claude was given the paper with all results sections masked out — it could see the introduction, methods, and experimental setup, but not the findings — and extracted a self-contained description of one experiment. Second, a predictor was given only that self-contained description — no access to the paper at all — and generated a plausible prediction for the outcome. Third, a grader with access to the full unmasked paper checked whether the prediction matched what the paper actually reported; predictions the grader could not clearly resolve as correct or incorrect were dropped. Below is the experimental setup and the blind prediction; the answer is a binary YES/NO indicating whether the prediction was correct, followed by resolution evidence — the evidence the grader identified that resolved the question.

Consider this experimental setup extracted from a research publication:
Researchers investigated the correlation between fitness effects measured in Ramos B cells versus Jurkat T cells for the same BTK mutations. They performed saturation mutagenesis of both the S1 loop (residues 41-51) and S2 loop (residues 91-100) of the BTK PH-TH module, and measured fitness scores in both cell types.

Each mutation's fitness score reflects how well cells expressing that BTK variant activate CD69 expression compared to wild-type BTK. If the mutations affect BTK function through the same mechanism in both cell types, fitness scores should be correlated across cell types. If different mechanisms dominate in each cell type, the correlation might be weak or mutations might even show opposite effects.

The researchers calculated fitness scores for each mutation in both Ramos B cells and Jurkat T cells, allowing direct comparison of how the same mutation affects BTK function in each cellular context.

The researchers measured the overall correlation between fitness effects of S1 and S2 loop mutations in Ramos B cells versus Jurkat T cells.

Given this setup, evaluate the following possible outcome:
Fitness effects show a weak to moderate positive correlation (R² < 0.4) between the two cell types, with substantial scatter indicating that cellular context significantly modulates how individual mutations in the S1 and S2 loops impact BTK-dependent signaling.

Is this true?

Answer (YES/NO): NO